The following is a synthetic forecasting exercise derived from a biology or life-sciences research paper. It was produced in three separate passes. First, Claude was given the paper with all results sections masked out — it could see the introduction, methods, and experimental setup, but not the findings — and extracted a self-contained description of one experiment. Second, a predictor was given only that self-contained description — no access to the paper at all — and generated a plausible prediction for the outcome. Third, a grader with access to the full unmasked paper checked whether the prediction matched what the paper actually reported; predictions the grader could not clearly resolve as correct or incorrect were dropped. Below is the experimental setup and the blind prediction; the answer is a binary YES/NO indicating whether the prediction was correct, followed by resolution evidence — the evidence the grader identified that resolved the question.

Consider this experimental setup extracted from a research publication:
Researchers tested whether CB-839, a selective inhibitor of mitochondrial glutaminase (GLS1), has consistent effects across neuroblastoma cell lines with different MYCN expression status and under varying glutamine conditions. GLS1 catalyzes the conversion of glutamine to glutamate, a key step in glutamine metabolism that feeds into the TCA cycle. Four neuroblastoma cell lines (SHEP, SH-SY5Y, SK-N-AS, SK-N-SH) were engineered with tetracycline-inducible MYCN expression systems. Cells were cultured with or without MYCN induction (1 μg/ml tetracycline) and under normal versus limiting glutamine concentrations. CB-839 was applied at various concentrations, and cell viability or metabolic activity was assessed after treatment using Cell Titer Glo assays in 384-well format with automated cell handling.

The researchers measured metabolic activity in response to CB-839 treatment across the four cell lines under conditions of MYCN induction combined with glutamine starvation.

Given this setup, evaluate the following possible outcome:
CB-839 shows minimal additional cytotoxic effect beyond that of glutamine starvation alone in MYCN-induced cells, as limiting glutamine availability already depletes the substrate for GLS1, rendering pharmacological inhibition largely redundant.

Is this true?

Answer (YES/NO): NO